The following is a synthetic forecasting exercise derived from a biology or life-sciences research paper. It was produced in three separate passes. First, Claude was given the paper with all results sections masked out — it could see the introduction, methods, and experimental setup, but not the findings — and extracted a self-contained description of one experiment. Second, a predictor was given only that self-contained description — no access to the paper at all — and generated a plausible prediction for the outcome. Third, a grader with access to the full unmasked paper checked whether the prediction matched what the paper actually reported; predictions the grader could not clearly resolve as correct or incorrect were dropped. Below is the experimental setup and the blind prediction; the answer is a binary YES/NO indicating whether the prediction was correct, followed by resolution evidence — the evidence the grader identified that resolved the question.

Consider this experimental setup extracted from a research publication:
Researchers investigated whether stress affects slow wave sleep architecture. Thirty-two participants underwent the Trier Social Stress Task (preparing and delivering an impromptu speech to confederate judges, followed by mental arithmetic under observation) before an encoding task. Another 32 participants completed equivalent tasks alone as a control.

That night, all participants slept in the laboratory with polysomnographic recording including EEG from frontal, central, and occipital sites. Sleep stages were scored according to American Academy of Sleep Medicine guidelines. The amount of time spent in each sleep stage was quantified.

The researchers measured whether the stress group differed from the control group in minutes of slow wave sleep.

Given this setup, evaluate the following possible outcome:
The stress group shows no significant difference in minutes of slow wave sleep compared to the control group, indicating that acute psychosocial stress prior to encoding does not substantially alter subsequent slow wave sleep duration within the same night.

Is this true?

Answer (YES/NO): YES